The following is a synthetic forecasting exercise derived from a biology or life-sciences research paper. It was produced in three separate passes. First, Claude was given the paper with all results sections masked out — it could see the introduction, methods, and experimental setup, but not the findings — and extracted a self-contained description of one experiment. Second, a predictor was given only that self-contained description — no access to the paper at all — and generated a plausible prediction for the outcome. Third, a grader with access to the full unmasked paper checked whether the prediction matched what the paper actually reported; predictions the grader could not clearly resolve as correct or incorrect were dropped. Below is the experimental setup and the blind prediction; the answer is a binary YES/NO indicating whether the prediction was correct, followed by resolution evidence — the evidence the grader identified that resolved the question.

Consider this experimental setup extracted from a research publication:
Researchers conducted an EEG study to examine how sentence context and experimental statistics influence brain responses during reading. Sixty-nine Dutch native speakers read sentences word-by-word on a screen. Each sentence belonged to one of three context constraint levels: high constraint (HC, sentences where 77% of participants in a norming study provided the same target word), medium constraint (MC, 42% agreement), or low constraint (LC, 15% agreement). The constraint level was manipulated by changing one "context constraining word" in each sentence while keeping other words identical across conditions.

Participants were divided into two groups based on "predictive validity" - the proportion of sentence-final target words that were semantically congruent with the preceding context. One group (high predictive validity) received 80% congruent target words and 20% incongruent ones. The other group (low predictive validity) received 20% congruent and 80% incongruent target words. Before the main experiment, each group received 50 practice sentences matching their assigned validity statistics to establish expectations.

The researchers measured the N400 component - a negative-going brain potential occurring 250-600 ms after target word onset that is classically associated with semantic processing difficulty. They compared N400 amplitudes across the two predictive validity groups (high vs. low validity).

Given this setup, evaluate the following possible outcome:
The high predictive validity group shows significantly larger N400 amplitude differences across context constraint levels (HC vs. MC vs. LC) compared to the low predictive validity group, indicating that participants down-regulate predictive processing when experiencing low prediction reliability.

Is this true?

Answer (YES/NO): NO